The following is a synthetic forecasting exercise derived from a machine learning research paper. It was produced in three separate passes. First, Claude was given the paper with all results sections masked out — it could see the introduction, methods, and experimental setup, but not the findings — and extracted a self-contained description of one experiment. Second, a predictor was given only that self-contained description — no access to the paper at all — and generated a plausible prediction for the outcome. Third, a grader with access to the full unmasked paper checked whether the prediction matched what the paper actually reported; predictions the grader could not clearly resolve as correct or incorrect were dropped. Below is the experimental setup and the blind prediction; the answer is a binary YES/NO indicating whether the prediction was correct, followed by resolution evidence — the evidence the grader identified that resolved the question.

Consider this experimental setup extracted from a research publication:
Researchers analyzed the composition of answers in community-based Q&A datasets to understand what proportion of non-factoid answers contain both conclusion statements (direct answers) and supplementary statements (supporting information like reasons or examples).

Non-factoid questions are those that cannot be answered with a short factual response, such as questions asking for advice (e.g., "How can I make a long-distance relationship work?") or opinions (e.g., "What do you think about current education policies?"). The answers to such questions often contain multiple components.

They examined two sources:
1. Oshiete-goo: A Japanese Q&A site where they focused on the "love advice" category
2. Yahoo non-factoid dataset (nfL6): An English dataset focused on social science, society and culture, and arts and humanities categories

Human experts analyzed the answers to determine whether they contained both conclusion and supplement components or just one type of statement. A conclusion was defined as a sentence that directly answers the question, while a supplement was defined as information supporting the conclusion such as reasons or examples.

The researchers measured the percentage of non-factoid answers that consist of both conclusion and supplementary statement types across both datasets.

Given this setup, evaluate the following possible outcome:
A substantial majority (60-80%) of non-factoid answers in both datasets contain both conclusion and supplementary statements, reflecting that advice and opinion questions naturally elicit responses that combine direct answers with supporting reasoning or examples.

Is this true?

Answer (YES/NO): NO